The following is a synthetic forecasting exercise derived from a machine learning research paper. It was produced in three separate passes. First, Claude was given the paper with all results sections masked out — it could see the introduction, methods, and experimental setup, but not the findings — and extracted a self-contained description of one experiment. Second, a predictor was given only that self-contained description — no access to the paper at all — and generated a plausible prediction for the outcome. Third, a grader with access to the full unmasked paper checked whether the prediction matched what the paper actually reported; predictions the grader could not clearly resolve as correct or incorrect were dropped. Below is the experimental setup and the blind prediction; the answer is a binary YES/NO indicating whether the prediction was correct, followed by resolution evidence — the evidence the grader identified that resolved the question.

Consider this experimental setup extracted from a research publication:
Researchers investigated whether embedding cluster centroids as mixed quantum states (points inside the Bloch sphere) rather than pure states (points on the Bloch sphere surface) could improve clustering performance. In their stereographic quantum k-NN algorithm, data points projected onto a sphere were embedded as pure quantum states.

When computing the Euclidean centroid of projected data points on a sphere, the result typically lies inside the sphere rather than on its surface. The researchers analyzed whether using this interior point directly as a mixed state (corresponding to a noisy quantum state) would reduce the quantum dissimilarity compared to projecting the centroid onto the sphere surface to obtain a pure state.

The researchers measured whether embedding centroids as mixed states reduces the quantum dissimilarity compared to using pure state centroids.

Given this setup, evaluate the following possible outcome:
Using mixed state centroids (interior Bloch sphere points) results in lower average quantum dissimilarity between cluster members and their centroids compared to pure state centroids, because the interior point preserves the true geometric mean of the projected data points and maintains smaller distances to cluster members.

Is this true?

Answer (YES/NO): NO